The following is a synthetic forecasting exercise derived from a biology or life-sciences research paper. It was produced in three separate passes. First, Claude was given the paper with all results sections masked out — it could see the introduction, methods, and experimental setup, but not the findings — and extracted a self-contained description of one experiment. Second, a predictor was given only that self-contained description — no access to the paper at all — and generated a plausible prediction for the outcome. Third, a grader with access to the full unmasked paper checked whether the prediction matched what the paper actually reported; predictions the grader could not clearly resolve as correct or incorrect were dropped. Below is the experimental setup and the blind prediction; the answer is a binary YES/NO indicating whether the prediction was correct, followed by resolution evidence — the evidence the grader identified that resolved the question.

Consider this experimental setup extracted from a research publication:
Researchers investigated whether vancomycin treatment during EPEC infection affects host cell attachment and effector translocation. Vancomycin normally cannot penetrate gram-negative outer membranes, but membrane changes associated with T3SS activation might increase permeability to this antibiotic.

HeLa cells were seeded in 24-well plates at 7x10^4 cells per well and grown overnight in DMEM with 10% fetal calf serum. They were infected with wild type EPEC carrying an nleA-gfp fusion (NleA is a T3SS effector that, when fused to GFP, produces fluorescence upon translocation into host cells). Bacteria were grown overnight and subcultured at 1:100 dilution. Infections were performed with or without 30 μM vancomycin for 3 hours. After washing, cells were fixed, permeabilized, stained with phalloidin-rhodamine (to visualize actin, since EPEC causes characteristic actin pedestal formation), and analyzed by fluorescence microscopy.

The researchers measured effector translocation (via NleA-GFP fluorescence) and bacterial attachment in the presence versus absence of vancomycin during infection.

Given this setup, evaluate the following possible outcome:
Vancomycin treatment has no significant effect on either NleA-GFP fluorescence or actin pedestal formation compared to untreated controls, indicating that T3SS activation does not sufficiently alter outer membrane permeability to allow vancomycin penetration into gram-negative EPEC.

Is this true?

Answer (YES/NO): NO